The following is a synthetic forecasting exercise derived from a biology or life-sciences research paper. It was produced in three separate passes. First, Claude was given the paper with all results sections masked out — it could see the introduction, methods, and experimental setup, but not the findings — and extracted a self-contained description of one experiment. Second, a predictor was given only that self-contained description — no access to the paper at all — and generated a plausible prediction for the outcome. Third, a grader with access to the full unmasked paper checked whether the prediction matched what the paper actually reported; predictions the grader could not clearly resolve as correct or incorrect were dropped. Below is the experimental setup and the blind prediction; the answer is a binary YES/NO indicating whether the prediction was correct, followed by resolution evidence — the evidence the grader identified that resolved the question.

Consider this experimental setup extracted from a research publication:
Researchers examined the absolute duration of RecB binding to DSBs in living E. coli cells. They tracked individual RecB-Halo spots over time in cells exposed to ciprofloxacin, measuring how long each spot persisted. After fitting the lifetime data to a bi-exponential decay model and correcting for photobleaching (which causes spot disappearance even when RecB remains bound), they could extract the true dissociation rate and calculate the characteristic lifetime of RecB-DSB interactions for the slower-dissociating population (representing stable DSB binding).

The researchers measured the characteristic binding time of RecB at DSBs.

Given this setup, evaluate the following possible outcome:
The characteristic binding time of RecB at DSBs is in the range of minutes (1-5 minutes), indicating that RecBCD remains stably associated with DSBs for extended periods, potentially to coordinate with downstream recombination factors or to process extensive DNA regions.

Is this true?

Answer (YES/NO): NO